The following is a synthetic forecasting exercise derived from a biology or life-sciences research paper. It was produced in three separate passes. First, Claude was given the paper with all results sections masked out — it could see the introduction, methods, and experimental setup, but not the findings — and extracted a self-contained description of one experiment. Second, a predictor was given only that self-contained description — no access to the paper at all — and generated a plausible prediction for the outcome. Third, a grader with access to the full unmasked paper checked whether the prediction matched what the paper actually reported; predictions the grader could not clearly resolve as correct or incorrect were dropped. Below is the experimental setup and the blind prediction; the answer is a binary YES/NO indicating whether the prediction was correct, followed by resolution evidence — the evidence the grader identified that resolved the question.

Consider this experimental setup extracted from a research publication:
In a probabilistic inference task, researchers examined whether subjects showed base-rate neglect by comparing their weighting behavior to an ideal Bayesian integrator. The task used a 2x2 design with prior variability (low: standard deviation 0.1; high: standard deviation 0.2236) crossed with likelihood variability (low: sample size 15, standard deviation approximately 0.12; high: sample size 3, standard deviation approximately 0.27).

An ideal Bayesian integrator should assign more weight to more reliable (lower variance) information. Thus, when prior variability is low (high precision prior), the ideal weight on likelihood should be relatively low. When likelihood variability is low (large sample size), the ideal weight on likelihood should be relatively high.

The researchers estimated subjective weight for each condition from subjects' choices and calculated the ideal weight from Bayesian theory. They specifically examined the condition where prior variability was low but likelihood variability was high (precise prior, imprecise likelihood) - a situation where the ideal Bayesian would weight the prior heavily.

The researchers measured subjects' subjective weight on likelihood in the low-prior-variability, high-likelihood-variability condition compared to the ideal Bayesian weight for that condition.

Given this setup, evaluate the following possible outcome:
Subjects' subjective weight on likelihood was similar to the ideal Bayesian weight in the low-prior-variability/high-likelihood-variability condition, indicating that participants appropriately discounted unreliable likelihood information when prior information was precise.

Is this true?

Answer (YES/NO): NO